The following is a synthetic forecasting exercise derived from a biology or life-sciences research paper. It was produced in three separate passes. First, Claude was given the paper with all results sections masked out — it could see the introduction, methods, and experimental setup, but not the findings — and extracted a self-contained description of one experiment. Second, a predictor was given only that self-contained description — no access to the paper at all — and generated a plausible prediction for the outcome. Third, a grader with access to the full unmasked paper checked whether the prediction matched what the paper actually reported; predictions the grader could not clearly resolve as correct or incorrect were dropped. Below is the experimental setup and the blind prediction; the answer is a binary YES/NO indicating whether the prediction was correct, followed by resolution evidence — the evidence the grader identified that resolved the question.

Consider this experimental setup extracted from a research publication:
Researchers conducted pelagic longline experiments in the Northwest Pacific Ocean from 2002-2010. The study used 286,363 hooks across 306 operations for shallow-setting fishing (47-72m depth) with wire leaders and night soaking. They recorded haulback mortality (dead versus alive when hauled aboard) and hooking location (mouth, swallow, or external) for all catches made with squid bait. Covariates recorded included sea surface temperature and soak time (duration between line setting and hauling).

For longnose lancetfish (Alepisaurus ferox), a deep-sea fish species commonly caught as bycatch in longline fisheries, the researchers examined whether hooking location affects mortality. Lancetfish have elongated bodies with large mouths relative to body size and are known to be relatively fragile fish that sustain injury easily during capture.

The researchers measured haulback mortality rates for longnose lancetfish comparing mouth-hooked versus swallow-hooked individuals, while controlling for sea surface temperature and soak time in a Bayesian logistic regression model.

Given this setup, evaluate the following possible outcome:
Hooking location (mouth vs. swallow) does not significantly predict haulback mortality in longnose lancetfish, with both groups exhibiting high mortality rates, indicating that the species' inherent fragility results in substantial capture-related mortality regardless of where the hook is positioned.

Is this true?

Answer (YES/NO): YES